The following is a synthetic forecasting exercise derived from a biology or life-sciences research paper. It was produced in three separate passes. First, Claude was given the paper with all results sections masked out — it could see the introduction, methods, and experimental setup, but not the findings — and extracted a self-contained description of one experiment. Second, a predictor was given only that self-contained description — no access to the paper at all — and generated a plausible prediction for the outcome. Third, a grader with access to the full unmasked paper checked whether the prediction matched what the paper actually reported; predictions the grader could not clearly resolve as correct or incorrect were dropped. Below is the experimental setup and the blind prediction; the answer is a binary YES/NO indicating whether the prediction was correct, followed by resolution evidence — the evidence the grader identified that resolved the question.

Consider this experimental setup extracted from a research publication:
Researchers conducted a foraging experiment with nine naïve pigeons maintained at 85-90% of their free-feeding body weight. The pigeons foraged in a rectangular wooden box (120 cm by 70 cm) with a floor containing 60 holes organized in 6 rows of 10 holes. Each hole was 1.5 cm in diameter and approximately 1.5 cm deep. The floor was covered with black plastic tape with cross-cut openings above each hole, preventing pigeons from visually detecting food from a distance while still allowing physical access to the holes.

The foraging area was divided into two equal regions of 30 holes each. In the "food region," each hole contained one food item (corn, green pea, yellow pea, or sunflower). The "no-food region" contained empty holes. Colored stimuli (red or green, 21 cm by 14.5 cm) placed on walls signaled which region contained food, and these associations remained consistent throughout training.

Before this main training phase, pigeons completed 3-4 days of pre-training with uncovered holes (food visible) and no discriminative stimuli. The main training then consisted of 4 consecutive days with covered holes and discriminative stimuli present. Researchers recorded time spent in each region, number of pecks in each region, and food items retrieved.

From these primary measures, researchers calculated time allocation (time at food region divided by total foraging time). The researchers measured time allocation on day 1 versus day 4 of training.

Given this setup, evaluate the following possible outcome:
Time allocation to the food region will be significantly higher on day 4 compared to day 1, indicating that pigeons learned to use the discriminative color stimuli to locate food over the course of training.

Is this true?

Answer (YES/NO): NO